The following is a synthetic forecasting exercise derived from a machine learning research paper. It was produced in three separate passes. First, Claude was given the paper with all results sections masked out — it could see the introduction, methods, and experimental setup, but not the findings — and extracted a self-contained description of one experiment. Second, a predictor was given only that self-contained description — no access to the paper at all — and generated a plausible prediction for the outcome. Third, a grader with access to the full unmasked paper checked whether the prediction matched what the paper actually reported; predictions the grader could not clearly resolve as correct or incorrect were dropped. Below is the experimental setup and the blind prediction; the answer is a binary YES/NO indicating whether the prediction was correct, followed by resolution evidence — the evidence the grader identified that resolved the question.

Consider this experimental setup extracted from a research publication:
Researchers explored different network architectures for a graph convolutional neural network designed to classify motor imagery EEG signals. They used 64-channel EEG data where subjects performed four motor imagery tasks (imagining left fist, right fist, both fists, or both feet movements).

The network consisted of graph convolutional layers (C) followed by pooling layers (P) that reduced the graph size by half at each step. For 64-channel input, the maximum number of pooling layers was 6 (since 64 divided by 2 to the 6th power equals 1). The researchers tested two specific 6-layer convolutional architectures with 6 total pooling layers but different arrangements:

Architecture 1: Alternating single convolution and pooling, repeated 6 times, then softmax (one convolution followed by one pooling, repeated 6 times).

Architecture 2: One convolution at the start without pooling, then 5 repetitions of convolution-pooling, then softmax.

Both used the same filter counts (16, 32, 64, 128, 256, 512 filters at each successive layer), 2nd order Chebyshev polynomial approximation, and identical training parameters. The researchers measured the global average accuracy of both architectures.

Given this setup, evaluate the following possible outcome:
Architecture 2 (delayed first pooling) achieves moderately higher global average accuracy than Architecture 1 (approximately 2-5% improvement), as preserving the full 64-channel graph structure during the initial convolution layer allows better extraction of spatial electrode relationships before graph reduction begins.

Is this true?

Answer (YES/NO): NO